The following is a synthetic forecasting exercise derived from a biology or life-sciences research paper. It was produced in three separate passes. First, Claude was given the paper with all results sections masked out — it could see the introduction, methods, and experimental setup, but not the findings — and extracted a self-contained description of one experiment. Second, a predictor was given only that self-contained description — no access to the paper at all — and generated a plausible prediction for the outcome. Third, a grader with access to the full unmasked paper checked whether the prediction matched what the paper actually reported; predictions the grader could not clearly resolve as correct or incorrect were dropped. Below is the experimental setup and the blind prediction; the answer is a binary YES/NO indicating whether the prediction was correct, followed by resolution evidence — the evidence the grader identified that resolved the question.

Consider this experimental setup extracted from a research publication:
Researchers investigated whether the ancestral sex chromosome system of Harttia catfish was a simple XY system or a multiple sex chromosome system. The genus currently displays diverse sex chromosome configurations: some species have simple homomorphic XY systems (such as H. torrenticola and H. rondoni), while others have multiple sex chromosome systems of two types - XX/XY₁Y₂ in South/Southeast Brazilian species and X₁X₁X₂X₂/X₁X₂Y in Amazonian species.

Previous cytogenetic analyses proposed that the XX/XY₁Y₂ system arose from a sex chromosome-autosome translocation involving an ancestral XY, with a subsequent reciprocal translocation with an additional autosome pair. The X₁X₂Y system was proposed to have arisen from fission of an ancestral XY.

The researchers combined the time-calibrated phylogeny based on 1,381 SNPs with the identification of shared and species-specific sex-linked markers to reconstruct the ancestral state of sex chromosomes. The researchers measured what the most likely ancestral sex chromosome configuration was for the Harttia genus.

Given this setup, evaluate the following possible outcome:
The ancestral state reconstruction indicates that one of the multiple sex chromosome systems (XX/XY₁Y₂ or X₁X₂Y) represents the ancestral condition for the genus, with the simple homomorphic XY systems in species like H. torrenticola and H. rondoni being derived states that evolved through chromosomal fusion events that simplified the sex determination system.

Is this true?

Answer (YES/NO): NO